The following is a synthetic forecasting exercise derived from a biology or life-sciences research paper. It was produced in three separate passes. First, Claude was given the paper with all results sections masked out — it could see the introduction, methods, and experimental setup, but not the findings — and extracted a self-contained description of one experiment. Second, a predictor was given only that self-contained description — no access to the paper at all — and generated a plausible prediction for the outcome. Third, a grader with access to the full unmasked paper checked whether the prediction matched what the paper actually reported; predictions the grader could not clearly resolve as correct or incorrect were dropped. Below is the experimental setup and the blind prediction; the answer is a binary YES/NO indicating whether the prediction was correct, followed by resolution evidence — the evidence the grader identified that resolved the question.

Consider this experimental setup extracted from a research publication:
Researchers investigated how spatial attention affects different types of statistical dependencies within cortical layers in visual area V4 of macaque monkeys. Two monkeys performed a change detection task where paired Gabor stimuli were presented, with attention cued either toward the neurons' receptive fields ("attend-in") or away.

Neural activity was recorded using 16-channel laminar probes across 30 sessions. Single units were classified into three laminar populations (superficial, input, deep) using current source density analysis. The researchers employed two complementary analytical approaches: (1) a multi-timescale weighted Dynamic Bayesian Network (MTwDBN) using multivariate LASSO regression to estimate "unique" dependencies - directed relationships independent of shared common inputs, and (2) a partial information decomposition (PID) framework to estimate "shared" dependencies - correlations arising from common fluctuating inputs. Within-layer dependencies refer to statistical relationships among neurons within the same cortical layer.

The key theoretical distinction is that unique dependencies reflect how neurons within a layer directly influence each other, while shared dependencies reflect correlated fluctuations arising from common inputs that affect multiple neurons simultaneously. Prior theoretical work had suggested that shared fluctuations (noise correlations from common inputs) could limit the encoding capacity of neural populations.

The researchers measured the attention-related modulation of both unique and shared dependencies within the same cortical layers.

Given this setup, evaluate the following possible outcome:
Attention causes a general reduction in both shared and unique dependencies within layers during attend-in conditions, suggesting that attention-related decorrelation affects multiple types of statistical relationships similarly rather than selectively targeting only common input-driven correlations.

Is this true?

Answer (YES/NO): NO